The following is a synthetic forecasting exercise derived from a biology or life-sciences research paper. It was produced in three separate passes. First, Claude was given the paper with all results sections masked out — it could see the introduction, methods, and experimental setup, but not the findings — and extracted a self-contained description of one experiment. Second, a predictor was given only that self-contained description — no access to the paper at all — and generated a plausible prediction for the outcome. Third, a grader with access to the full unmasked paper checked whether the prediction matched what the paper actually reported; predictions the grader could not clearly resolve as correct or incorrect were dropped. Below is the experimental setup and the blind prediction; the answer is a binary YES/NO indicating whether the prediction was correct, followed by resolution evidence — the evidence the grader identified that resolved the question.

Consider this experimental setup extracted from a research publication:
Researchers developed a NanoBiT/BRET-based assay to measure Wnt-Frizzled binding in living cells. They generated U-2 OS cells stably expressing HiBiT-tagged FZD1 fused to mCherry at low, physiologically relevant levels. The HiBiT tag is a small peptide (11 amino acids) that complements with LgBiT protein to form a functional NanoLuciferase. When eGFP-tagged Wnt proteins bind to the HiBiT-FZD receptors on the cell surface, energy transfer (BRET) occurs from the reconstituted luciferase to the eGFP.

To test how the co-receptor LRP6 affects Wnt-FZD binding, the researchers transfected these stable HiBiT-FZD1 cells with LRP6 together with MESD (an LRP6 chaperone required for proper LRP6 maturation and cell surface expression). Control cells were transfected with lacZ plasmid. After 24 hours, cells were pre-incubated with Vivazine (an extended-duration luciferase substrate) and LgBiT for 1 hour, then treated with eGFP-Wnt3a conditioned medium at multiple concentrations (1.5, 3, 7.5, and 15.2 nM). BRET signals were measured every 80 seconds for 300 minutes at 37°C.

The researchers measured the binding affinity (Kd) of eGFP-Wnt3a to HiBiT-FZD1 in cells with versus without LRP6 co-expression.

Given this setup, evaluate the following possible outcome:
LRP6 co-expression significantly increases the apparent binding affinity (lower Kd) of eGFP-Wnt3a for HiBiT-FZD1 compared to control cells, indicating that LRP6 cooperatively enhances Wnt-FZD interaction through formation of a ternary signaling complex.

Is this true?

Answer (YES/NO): NO